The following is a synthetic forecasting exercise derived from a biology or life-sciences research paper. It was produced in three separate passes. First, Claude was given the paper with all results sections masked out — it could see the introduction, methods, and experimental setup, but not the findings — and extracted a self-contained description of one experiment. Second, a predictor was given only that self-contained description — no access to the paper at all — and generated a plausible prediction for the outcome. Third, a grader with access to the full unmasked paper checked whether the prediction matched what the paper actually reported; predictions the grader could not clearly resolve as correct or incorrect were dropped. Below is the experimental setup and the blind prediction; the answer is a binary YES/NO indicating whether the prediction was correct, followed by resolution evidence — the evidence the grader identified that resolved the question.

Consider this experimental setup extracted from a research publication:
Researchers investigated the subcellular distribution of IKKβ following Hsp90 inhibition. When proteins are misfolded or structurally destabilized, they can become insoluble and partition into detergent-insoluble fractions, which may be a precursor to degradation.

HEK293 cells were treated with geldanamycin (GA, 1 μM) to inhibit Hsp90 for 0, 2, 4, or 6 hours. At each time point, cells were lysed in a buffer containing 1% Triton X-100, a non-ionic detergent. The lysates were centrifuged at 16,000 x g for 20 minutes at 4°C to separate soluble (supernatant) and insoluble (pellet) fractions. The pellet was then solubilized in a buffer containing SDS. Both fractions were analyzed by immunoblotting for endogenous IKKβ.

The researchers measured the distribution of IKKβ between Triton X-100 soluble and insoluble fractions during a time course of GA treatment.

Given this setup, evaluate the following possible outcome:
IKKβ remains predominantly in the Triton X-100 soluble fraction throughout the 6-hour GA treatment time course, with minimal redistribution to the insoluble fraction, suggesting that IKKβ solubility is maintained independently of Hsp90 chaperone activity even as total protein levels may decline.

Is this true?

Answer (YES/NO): NO